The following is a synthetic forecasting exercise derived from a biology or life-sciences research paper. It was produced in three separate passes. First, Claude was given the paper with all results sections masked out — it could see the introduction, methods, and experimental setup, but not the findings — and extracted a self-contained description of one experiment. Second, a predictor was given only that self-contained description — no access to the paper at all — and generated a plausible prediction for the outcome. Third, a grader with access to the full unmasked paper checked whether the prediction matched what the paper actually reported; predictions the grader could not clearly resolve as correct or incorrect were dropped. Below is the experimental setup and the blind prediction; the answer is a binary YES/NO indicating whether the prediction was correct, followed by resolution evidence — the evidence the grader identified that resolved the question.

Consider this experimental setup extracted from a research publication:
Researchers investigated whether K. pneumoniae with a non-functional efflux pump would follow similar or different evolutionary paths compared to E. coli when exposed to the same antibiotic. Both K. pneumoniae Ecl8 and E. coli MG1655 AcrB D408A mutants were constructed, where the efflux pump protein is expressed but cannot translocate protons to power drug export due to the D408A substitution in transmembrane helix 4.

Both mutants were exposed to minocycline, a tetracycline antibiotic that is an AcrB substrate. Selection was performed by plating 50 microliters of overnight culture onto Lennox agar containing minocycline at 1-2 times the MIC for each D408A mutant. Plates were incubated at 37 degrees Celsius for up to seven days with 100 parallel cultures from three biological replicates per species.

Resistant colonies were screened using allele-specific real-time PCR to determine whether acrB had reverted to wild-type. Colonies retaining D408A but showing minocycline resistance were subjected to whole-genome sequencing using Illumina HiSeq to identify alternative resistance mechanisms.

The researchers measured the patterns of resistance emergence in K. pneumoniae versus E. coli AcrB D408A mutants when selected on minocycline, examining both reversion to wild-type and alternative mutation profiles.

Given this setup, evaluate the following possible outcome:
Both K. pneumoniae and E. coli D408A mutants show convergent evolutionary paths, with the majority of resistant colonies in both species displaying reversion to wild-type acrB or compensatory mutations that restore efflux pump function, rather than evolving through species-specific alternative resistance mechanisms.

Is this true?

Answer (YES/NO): NO